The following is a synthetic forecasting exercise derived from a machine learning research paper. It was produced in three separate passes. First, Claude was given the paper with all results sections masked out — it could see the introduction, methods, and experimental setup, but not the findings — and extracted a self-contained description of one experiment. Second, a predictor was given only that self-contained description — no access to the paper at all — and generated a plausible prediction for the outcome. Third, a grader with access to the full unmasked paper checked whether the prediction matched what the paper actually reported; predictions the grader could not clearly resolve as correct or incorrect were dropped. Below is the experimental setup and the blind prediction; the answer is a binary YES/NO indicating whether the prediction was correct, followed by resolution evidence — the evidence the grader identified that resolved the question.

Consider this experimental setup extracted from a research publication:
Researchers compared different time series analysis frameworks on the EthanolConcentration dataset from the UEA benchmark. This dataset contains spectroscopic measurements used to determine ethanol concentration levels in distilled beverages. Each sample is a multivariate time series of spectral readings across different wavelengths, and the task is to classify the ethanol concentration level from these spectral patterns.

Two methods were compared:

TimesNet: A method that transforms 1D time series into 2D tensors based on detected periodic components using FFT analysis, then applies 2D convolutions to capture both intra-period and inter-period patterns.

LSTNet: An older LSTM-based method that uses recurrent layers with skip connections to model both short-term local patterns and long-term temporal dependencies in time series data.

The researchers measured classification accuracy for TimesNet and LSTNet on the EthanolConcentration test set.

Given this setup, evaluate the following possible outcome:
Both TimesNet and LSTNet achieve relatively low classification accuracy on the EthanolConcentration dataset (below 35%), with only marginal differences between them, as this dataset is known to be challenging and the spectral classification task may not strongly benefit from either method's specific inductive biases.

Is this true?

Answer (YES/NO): NO